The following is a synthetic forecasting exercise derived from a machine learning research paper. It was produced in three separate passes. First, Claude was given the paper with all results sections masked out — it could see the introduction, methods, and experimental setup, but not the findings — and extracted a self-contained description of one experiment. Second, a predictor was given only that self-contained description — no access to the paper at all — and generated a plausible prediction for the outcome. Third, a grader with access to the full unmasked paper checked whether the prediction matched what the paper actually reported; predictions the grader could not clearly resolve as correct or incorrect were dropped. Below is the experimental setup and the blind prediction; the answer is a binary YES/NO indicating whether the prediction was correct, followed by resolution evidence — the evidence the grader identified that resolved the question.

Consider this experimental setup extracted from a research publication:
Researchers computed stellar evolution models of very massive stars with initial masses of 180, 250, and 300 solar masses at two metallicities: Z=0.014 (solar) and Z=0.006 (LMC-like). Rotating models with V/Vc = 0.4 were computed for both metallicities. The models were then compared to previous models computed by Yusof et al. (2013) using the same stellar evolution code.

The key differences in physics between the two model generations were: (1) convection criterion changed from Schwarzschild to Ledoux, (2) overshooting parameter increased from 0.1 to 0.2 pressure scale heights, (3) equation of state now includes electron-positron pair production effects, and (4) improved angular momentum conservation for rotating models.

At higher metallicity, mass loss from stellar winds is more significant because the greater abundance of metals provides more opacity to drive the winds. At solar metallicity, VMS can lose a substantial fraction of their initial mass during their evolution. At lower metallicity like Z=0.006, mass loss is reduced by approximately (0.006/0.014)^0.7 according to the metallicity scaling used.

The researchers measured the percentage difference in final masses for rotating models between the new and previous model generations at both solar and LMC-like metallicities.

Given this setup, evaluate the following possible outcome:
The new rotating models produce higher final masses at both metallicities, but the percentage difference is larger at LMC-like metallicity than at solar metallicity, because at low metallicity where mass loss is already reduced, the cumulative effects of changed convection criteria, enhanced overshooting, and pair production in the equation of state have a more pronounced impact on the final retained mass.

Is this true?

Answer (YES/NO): NO